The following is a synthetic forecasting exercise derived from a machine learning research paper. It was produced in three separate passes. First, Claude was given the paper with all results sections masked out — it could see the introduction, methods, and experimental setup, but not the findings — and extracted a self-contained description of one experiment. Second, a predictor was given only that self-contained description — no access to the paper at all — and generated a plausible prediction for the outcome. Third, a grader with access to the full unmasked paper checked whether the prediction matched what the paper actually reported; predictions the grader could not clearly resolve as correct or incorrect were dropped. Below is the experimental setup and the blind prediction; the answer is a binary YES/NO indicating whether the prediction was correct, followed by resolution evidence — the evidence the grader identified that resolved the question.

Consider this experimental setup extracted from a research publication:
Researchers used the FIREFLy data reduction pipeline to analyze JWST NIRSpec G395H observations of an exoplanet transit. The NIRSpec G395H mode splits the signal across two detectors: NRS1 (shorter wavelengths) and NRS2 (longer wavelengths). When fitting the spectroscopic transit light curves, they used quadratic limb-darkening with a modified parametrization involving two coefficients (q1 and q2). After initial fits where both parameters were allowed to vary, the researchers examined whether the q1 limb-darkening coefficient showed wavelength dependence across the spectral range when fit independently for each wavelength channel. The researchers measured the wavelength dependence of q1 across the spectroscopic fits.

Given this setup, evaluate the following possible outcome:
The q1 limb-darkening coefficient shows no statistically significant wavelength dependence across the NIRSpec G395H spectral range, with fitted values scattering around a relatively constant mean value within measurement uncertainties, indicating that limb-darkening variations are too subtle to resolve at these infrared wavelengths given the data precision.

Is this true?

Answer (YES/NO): YES